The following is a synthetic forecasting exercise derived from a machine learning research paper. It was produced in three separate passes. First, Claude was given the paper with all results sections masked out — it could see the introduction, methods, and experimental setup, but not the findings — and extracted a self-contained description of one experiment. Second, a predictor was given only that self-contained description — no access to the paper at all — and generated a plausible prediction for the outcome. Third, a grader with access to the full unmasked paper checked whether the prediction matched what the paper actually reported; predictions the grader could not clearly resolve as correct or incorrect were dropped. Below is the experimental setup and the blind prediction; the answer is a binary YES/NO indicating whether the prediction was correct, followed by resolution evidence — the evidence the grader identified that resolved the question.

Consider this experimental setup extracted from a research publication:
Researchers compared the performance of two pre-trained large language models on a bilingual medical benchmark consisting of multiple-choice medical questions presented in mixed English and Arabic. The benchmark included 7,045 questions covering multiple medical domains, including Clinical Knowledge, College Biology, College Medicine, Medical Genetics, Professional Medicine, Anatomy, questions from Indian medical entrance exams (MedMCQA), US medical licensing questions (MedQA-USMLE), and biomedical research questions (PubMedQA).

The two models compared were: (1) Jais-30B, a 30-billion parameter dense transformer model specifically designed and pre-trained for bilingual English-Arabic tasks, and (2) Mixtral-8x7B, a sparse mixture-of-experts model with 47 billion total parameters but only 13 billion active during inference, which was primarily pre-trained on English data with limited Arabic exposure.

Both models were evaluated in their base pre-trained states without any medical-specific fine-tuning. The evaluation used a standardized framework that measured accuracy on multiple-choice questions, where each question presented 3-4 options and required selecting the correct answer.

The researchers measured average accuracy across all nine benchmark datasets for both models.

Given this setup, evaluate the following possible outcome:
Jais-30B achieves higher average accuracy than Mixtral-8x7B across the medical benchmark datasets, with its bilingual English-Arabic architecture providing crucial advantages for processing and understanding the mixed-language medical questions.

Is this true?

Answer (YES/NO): NO